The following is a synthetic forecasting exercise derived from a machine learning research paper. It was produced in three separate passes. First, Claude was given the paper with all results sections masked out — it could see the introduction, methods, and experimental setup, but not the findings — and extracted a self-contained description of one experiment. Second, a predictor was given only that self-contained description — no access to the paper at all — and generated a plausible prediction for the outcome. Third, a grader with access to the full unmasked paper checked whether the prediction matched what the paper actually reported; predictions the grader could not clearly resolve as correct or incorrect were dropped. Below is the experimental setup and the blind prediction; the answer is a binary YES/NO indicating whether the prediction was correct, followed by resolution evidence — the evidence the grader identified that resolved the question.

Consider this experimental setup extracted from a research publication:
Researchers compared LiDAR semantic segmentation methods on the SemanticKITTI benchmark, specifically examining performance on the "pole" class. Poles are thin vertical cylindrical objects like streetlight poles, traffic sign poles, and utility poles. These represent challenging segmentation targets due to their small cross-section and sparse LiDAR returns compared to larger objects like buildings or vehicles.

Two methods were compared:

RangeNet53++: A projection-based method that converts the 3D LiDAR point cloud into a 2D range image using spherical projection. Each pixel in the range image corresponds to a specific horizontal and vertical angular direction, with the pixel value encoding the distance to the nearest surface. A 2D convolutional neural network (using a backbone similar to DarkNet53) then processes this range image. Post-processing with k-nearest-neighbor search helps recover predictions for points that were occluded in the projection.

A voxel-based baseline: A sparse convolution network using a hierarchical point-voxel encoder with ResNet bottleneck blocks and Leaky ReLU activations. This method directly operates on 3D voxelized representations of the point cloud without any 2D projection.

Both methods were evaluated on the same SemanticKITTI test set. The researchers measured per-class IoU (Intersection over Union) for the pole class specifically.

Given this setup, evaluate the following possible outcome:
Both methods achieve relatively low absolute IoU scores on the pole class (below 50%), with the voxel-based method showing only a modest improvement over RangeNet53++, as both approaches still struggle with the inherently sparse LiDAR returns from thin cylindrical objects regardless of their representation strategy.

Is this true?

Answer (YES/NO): NO